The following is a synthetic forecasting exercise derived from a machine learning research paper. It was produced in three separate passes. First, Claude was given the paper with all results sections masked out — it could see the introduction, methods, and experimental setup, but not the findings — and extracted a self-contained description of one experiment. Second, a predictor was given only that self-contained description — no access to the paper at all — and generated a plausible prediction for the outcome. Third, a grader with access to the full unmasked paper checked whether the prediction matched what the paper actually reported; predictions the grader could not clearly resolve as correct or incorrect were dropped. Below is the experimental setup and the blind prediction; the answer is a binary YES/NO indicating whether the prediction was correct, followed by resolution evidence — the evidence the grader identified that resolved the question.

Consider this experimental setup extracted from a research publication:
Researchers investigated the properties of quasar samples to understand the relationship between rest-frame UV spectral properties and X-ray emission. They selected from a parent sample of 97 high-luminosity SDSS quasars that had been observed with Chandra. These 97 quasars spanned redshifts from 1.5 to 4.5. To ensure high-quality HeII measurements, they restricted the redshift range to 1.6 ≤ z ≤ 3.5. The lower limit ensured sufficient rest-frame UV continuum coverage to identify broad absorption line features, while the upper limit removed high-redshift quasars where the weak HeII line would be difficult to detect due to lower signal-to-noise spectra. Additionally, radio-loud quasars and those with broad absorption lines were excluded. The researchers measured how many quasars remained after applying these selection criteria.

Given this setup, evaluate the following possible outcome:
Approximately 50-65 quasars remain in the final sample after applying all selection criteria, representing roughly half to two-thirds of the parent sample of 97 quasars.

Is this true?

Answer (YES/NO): NO